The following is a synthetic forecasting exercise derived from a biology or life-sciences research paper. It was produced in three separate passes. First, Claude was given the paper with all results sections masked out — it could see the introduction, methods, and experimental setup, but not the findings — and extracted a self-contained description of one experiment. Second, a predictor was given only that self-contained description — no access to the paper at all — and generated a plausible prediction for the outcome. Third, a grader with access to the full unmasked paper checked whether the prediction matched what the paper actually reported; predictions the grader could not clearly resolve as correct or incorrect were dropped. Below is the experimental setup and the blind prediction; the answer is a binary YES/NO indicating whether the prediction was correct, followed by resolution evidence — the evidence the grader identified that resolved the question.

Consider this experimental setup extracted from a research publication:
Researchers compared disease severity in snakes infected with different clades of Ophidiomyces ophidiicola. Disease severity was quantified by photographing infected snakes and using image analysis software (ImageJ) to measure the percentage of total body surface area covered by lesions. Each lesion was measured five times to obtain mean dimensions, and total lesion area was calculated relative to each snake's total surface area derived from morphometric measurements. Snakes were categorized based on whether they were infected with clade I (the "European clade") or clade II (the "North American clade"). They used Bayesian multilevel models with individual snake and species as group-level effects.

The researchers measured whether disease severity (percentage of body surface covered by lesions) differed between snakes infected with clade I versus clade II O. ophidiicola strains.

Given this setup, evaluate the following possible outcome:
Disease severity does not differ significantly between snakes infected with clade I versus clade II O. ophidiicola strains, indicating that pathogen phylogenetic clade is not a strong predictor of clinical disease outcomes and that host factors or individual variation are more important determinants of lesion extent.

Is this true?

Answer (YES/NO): NO